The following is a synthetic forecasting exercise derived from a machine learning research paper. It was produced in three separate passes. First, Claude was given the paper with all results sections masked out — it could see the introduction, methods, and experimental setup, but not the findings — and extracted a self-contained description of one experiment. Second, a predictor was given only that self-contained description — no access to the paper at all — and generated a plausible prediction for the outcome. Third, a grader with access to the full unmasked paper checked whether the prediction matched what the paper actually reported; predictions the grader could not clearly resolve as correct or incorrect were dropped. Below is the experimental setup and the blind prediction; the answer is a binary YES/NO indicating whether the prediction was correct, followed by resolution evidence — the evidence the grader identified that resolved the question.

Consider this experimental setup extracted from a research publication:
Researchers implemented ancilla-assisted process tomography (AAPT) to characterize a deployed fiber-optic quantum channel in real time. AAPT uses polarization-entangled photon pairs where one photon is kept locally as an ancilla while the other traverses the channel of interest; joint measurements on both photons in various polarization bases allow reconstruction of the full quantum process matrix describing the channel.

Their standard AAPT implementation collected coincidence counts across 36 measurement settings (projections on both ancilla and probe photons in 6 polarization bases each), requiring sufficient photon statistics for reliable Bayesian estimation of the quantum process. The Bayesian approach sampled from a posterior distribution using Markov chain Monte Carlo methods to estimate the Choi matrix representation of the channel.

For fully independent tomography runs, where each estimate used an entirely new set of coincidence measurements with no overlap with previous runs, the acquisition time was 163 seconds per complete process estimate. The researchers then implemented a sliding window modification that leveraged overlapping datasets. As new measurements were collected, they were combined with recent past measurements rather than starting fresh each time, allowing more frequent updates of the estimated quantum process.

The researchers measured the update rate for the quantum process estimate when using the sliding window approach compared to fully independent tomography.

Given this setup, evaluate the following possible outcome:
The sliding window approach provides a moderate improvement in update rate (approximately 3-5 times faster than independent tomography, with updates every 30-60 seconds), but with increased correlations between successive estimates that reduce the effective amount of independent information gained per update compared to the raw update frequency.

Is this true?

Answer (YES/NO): NO